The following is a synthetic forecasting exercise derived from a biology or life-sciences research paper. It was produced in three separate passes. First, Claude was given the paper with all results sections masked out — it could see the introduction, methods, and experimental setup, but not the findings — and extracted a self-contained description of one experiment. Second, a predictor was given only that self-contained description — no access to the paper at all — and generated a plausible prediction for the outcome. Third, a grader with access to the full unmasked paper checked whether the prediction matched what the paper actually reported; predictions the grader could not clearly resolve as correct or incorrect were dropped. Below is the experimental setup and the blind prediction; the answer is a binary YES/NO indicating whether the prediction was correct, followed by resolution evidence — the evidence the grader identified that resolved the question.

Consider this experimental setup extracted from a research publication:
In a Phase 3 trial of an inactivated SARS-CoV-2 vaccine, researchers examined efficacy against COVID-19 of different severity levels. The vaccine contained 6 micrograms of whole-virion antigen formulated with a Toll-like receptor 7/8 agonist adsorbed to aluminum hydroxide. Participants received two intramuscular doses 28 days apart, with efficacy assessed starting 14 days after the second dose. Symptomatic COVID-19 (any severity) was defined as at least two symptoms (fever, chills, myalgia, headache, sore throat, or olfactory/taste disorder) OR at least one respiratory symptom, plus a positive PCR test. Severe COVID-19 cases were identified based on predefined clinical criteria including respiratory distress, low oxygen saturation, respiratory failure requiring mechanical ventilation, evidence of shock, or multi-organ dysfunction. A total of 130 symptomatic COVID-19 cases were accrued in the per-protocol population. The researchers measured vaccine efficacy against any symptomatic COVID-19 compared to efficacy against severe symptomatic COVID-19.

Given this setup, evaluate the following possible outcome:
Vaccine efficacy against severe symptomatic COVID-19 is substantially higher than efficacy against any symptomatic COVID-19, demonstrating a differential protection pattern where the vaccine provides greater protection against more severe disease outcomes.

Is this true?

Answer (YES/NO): YES